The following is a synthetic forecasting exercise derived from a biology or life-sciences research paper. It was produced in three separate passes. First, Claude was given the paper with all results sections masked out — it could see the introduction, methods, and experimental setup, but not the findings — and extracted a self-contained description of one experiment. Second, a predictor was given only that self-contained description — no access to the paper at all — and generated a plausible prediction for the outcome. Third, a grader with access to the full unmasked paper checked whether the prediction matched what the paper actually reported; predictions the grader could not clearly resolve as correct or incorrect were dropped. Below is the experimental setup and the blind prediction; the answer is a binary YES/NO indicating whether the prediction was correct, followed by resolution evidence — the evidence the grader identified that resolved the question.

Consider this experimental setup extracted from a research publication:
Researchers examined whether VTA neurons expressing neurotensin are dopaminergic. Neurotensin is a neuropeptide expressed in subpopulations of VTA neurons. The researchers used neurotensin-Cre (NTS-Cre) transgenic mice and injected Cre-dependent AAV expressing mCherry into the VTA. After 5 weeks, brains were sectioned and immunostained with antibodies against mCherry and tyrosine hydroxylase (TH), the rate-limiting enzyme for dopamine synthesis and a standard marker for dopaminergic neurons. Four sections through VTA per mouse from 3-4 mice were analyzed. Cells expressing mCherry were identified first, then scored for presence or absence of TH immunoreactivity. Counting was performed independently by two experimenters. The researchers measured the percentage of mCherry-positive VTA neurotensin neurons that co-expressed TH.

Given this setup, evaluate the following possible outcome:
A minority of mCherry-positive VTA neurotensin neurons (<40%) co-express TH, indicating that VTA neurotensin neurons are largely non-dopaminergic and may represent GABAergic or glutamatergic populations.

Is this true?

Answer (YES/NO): YES